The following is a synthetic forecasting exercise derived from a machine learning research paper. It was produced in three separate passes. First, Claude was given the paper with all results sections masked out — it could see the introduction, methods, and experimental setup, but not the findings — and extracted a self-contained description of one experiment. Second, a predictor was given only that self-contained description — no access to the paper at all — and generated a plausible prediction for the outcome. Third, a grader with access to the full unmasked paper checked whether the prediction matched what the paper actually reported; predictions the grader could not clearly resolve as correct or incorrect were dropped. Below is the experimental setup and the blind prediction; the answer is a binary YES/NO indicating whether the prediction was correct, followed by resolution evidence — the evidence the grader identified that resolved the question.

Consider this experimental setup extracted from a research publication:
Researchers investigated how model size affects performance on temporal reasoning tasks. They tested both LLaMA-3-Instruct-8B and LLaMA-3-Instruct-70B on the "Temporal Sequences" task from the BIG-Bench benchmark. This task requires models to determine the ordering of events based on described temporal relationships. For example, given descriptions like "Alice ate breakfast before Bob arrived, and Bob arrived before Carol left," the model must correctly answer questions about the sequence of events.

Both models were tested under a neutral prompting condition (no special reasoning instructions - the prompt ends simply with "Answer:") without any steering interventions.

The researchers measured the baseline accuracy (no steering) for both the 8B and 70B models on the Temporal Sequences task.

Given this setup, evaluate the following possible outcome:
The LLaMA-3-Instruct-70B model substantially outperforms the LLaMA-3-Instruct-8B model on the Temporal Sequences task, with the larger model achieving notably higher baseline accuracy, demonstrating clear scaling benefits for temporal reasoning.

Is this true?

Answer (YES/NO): YES